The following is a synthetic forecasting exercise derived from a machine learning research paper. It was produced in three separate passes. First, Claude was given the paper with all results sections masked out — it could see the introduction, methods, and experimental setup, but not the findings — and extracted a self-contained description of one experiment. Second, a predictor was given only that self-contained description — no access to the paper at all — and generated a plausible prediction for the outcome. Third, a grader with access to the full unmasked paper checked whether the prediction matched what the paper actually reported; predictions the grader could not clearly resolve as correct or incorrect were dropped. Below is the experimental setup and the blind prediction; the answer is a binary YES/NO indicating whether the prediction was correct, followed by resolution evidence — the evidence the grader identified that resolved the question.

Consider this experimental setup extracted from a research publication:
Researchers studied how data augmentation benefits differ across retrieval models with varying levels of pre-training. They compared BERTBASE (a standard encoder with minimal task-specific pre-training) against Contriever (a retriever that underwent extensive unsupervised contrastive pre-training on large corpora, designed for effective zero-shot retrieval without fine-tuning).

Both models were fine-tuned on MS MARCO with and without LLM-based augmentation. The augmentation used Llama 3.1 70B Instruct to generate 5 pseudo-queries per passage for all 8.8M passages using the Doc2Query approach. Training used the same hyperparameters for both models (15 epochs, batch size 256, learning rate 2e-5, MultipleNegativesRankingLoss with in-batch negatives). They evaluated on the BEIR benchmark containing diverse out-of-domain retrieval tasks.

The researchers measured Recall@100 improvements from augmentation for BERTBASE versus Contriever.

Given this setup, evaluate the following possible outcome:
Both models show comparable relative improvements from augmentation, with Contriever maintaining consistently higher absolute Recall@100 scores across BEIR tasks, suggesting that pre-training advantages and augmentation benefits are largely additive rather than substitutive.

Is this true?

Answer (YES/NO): NO